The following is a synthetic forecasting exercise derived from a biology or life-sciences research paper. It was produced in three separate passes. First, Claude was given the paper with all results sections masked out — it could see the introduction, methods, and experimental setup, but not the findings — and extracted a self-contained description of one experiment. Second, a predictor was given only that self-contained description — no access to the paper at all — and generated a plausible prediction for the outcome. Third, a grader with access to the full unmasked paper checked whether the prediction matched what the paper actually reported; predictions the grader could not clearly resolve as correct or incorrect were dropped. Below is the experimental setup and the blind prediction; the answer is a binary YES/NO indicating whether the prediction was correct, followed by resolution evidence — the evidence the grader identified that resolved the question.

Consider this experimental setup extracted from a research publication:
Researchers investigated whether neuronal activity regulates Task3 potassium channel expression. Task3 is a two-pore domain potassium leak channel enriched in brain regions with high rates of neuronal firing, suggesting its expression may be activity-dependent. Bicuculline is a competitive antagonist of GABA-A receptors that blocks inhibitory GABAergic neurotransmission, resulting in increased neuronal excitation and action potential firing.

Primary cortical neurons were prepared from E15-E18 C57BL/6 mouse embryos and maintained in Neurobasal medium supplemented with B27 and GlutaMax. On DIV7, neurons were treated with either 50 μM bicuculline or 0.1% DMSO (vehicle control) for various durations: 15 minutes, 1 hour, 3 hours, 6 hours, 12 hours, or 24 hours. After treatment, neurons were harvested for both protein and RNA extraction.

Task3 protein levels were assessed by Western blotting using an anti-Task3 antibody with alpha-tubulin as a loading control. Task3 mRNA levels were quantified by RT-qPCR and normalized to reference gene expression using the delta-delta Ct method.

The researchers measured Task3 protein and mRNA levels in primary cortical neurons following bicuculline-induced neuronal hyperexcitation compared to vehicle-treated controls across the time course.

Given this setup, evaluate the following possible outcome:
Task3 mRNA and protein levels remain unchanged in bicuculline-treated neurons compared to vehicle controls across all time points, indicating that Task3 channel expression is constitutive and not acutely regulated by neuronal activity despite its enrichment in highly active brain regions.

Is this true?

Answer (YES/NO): NO